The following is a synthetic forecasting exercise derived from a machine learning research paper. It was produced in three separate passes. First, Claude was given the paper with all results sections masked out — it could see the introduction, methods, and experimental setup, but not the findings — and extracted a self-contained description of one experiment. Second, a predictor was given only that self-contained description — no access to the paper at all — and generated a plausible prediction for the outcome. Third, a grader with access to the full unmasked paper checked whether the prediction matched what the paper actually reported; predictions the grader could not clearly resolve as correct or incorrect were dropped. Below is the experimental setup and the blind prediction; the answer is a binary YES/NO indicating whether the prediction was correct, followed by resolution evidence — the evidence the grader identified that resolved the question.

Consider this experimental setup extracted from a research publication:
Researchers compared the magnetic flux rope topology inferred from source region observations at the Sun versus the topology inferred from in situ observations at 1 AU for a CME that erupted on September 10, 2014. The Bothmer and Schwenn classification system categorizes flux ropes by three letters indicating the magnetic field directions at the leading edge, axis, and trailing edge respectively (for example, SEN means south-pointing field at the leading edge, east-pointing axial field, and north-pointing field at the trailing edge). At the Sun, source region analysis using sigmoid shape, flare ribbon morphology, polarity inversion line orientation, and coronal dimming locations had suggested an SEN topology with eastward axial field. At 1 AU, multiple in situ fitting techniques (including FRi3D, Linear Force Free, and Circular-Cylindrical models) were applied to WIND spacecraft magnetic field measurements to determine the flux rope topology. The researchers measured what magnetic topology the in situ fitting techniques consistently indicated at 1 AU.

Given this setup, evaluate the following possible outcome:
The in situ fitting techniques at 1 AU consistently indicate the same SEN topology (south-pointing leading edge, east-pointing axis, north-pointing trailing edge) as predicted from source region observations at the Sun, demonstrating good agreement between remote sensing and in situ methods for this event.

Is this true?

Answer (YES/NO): NO